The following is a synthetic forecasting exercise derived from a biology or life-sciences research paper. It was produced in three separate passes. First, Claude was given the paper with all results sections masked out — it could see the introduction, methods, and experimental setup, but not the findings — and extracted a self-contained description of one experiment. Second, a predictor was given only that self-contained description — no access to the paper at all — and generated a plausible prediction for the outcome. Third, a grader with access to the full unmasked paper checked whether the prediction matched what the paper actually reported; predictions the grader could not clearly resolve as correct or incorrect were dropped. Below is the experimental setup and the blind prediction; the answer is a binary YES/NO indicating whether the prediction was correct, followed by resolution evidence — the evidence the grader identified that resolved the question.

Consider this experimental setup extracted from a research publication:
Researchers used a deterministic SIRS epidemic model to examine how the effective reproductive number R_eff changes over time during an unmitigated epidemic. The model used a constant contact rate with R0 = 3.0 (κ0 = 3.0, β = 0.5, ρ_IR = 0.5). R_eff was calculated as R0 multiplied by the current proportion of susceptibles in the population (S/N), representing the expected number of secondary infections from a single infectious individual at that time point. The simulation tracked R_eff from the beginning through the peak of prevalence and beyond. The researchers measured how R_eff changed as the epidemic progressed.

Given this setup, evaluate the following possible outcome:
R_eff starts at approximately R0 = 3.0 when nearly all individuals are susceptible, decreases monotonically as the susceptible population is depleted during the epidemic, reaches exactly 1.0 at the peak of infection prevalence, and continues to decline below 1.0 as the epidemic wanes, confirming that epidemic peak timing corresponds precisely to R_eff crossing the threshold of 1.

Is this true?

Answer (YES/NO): YES